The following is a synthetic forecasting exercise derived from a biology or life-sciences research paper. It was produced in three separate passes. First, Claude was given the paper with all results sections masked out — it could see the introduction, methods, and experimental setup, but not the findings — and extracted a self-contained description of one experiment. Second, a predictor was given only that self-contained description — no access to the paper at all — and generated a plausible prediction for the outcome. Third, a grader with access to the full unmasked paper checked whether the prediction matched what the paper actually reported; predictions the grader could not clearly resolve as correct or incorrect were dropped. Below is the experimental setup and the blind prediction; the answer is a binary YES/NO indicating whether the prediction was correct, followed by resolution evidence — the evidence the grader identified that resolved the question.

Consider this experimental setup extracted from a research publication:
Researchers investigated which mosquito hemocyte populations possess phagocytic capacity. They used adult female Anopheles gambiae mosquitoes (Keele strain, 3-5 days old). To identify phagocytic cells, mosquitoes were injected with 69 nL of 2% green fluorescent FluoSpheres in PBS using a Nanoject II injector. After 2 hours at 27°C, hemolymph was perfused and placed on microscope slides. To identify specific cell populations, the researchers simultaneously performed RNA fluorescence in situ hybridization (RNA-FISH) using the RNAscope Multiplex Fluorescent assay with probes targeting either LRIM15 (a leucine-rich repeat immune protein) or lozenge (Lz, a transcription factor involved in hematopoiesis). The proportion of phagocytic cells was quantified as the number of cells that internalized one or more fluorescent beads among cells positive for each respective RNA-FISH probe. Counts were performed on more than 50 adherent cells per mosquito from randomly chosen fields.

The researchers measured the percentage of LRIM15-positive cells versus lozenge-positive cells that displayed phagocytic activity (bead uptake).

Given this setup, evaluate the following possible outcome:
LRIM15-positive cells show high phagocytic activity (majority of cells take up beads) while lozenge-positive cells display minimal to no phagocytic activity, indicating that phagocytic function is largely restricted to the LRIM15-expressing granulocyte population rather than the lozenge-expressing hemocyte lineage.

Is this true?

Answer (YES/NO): NO